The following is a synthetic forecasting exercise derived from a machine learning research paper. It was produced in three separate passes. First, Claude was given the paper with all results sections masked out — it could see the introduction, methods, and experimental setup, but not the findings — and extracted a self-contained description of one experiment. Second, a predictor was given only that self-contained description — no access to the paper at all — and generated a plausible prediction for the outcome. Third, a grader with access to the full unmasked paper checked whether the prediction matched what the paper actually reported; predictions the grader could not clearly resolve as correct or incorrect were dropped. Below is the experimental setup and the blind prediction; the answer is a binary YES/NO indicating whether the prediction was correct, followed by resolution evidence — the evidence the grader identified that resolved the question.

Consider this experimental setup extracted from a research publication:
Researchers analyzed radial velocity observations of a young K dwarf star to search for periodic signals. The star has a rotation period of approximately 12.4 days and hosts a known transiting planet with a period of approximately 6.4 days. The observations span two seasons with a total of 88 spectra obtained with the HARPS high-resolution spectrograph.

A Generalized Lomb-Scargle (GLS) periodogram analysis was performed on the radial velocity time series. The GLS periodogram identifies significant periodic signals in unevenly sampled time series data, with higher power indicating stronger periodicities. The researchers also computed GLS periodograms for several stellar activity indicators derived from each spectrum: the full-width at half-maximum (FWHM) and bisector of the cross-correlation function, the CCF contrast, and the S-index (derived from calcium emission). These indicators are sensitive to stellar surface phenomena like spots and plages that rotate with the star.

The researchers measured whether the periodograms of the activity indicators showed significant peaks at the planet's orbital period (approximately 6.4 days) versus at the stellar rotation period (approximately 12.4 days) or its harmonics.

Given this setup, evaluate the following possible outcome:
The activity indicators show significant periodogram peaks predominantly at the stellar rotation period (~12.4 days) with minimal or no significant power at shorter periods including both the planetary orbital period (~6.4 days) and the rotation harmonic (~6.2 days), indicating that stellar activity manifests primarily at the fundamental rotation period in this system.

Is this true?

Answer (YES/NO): NO